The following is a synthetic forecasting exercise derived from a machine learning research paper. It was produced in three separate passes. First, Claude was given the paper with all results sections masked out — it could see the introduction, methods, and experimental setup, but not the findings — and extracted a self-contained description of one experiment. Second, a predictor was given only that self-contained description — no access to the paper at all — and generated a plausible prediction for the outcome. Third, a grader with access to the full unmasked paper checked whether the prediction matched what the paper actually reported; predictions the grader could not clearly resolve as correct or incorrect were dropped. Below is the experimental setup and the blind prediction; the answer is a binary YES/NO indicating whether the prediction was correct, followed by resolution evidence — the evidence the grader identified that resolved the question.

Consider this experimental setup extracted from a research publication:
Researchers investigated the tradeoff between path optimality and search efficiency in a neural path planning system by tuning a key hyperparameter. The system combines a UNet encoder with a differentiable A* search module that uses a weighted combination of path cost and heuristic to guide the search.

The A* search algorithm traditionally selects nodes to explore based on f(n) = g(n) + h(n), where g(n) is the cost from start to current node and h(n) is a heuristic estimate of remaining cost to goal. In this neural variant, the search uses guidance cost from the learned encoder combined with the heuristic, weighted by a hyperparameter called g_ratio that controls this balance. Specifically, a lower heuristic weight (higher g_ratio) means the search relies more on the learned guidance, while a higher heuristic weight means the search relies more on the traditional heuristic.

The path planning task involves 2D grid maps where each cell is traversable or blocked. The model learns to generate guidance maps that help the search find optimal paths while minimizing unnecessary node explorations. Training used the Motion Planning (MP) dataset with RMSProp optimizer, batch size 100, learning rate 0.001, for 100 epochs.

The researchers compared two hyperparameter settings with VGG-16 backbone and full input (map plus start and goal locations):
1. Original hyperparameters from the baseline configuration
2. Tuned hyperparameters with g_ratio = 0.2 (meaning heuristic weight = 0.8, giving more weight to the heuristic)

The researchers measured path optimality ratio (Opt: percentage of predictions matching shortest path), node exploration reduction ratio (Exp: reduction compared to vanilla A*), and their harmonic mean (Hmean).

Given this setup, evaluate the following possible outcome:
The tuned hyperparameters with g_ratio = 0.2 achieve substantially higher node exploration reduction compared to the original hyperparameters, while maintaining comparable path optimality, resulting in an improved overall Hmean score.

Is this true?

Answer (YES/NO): NO